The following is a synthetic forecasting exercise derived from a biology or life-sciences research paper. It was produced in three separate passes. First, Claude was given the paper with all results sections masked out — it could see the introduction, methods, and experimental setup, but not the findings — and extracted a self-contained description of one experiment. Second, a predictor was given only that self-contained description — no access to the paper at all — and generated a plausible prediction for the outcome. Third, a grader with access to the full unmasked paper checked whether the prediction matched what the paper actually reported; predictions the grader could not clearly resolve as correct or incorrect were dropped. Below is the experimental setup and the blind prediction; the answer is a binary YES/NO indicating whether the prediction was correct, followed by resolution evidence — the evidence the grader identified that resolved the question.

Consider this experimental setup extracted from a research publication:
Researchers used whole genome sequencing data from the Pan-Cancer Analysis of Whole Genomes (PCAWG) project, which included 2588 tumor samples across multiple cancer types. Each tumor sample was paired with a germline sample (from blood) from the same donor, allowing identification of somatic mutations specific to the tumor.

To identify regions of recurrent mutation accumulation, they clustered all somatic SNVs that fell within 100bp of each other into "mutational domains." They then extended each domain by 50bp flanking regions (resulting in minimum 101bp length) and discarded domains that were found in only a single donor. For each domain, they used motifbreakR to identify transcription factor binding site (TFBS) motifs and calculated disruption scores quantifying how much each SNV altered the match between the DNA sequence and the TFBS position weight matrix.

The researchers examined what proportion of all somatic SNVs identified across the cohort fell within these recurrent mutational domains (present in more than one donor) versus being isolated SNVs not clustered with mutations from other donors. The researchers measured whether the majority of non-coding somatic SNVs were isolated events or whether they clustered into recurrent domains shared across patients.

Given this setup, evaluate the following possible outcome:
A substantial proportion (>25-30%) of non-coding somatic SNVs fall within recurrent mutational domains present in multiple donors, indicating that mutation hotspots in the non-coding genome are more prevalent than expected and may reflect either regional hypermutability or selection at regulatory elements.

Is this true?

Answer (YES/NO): YES